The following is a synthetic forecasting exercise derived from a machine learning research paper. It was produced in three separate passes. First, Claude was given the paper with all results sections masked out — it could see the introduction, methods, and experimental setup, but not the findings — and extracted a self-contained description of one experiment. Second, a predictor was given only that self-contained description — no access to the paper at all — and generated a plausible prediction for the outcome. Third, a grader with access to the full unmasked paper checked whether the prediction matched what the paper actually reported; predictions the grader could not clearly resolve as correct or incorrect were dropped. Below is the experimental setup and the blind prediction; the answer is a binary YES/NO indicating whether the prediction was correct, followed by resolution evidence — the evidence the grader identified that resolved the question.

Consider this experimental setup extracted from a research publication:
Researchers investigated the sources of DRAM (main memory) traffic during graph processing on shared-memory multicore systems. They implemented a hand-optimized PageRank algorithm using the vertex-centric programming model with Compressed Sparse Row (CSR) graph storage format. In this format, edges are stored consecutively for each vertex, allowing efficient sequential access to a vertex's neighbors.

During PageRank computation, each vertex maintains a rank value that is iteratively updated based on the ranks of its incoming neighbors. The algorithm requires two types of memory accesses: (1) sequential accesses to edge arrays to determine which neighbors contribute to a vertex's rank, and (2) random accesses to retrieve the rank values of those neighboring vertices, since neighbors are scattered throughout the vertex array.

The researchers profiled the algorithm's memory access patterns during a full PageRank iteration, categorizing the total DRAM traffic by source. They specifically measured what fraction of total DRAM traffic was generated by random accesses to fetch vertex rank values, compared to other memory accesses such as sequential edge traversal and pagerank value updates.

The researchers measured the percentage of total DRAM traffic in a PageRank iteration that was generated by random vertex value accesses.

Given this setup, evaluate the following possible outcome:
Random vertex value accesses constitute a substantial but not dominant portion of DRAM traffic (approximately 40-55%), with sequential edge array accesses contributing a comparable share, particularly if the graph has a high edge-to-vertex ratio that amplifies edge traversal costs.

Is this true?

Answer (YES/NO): NO